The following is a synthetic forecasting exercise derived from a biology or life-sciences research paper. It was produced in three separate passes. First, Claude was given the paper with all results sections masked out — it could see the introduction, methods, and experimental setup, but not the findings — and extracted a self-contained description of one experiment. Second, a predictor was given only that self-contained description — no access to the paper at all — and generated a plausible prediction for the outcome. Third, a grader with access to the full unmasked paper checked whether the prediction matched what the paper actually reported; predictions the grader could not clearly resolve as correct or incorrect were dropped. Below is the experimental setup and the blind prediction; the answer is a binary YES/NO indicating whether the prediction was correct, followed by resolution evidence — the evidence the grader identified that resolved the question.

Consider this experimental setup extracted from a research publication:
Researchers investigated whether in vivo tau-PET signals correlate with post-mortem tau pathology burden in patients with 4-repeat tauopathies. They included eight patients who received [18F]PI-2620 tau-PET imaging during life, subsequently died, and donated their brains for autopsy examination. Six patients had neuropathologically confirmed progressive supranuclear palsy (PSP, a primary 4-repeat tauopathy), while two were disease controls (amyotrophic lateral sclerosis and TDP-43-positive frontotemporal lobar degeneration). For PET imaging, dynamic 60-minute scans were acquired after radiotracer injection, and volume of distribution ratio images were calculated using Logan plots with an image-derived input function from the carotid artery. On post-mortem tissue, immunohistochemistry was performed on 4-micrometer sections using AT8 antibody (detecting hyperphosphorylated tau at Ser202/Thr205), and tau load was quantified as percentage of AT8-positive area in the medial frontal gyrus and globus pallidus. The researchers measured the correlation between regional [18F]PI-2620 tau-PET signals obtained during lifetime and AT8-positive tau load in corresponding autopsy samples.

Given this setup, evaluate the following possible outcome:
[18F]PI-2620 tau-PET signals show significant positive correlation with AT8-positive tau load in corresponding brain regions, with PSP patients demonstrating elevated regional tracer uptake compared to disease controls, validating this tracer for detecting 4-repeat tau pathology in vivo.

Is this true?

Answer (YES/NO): YES